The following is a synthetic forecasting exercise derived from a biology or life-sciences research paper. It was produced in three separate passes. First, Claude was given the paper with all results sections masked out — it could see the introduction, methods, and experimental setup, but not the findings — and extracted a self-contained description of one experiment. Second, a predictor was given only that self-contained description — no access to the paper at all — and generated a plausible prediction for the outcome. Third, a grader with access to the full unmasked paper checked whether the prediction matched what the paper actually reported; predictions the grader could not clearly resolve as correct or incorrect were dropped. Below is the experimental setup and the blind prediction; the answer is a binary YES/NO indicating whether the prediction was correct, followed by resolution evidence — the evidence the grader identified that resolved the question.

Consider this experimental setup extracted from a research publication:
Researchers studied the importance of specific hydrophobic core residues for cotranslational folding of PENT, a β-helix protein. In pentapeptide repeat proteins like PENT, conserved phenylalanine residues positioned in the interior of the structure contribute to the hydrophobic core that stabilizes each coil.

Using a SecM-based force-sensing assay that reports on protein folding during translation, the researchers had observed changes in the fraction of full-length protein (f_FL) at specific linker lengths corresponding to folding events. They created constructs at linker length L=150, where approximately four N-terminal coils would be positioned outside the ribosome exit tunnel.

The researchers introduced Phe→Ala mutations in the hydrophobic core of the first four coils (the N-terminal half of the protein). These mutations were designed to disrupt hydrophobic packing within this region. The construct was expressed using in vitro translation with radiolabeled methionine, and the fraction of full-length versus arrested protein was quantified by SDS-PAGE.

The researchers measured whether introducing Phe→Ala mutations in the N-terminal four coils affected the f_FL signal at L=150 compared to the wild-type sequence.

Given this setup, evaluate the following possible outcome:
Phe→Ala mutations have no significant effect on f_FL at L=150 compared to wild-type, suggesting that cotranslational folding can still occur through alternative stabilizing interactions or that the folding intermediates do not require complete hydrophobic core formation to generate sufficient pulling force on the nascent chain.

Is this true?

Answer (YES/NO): NO